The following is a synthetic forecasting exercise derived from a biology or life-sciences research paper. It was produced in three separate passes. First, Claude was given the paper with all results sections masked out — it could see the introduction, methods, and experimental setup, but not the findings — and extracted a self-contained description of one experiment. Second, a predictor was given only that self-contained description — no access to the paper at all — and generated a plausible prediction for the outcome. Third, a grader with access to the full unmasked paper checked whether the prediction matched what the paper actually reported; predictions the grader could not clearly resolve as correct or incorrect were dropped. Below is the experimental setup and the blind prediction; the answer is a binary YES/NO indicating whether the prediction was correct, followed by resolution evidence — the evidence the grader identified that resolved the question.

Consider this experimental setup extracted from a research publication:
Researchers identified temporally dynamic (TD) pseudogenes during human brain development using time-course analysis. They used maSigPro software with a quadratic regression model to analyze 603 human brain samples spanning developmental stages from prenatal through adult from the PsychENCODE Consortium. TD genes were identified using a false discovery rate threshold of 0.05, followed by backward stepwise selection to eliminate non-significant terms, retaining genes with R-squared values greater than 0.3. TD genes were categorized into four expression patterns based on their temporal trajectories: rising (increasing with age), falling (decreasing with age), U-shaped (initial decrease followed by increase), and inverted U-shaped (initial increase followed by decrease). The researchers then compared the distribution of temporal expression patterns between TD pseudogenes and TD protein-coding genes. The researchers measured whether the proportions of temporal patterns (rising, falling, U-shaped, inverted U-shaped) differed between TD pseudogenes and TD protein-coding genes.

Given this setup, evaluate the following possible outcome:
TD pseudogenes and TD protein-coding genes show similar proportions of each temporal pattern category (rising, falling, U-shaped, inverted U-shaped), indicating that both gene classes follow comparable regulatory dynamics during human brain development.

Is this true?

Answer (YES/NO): NO